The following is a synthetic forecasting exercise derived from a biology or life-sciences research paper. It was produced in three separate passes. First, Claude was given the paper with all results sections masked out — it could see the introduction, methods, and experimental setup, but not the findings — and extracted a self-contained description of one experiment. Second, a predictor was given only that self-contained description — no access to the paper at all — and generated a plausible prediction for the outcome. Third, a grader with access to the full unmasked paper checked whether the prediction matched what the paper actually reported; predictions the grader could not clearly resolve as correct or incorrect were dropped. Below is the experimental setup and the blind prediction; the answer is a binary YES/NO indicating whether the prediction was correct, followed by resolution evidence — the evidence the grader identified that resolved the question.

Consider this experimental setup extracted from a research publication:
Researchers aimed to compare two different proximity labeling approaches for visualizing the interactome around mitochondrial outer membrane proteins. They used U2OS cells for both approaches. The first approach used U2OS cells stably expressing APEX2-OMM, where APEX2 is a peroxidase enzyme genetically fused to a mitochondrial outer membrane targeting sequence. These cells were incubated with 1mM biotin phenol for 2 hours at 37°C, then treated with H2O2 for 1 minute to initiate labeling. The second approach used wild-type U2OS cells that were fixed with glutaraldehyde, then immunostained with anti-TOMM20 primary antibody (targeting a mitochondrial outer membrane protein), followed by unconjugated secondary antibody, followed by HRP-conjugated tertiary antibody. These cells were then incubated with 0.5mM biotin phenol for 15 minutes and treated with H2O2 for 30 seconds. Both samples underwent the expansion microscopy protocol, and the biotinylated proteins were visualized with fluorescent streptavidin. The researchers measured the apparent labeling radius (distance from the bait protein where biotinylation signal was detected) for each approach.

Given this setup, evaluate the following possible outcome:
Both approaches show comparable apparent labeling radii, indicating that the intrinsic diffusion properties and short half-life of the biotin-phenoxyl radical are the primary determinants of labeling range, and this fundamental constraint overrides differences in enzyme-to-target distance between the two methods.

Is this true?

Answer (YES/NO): NO